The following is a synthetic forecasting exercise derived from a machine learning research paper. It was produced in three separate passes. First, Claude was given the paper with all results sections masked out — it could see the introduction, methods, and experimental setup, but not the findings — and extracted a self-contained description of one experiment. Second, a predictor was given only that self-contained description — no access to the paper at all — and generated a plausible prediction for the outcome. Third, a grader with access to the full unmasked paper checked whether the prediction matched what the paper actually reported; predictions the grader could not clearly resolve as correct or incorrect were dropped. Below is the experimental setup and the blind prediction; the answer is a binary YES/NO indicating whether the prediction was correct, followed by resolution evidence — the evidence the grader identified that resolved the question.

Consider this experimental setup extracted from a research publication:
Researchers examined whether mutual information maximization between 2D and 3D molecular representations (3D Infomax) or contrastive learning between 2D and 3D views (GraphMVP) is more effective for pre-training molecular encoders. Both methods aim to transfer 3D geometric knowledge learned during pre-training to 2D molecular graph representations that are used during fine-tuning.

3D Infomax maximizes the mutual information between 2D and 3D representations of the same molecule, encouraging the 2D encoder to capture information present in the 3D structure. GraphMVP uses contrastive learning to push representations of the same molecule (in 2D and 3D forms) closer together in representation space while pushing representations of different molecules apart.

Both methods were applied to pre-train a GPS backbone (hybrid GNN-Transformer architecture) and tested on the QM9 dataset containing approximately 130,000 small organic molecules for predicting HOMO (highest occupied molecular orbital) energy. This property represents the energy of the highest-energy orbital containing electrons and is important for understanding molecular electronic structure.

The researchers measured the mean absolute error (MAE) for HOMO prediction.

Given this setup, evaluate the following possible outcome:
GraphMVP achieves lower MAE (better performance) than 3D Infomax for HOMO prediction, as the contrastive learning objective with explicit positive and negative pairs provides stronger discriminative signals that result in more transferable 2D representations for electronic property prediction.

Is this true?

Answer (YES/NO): YES